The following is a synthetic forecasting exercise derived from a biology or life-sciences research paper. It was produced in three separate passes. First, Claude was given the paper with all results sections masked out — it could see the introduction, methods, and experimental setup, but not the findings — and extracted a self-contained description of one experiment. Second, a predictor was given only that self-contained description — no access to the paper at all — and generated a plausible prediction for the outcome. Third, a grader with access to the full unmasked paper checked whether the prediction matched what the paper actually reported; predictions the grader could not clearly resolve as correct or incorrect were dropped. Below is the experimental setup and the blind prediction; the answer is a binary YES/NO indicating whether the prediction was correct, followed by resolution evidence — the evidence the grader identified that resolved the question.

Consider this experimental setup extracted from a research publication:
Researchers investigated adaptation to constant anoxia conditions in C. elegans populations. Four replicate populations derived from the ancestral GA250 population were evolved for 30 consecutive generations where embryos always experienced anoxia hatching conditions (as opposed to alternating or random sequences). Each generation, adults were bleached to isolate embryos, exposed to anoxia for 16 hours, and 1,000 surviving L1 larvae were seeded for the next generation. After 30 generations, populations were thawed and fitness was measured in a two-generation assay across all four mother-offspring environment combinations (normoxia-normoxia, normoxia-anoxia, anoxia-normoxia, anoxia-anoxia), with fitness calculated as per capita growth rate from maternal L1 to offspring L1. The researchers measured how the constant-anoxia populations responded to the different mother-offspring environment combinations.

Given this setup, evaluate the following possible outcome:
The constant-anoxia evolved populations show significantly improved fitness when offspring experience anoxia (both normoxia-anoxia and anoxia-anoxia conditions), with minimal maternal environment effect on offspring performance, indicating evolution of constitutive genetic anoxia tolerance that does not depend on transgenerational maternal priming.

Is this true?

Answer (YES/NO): YES